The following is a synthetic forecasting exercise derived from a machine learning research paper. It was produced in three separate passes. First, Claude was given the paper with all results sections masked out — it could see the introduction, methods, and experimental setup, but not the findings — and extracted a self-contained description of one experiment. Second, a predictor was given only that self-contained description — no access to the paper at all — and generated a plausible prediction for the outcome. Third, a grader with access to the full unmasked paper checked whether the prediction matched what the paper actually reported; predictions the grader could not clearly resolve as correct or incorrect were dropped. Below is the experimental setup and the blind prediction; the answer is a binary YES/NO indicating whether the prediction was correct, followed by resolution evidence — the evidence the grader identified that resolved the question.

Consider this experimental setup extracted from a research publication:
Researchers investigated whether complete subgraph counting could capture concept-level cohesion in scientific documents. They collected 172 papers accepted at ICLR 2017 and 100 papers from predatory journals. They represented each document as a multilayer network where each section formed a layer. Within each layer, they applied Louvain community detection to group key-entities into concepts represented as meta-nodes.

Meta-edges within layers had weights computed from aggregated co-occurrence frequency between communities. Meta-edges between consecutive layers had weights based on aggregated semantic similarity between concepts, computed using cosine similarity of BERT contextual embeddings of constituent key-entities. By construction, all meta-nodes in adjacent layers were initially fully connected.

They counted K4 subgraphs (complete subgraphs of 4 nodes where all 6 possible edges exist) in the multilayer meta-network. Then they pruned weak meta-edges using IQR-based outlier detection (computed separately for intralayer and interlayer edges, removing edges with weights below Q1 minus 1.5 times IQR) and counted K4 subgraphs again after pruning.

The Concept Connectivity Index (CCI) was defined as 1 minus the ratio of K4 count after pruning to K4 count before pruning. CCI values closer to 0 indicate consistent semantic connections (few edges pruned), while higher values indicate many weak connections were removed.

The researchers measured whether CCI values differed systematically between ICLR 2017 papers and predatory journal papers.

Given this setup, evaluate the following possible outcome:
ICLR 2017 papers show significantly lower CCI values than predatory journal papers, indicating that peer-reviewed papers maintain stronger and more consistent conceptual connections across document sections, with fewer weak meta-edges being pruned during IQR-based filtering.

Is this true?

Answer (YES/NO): NO